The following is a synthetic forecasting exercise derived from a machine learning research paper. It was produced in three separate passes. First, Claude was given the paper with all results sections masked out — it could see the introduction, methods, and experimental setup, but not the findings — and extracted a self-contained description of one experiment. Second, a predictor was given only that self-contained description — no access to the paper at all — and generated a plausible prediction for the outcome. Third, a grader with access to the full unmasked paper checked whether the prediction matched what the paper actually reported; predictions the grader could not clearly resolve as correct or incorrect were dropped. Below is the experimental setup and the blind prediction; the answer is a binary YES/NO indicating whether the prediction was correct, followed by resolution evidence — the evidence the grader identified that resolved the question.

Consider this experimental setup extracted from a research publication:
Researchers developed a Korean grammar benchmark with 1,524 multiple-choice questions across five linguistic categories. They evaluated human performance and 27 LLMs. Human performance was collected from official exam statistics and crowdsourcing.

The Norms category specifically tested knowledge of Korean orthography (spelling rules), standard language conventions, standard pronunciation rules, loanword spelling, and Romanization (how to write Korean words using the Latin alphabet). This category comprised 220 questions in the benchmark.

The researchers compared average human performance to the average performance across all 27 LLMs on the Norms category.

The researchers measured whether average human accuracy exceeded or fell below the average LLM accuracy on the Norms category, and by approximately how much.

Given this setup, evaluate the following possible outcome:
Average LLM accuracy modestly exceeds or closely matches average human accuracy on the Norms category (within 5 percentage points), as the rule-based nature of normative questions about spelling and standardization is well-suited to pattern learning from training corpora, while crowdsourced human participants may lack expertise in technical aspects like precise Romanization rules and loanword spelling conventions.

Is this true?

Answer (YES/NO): NO